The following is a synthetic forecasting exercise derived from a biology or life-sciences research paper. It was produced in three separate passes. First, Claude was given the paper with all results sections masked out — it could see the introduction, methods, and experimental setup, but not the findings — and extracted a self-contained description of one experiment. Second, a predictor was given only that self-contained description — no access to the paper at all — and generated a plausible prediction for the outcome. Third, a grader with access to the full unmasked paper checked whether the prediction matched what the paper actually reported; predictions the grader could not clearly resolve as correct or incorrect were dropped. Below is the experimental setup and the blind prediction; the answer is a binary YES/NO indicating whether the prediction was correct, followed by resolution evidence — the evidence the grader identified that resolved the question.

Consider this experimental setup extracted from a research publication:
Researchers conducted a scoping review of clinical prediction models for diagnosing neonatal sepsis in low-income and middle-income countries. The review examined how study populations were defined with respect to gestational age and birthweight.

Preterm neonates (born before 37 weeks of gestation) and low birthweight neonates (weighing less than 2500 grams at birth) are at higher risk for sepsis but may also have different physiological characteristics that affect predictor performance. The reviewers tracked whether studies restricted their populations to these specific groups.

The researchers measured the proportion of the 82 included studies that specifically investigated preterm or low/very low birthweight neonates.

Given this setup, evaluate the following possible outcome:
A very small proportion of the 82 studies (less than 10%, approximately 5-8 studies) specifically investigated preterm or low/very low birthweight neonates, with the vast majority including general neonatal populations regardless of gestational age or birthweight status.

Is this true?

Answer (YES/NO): NO